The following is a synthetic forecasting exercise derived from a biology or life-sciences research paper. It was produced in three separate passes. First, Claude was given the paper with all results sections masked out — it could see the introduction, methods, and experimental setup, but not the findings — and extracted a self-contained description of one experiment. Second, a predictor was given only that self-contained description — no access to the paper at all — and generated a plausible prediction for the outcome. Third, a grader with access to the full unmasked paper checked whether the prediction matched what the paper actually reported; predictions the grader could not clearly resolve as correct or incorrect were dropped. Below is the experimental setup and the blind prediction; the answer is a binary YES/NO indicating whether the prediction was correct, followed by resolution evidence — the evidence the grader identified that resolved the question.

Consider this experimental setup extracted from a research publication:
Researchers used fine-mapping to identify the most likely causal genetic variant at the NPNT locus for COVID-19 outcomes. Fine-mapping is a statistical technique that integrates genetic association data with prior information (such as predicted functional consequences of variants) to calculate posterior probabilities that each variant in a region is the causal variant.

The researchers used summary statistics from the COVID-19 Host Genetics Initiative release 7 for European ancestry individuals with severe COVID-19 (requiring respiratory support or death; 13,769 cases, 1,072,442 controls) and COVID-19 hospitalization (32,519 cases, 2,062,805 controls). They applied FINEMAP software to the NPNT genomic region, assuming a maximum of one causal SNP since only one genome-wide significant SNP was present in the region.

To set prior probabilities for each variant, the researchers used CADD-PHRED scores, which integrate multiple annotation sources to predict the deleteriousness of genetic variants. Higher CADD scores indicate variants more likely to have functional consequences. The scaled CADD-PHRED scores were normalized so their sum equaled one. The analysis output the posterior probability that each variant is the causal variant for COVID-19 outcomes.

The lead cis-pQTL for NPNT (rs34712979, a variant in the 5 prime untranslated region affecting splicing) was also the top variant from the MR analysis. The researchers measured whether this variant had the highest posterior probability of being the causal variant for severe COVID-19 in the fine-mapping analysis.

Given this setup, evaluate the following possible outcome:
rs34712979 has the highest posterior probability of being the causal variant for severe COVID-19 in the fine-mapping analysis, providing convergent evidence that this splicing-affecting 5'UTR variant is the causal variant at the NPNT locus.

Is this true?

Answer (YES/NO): YES